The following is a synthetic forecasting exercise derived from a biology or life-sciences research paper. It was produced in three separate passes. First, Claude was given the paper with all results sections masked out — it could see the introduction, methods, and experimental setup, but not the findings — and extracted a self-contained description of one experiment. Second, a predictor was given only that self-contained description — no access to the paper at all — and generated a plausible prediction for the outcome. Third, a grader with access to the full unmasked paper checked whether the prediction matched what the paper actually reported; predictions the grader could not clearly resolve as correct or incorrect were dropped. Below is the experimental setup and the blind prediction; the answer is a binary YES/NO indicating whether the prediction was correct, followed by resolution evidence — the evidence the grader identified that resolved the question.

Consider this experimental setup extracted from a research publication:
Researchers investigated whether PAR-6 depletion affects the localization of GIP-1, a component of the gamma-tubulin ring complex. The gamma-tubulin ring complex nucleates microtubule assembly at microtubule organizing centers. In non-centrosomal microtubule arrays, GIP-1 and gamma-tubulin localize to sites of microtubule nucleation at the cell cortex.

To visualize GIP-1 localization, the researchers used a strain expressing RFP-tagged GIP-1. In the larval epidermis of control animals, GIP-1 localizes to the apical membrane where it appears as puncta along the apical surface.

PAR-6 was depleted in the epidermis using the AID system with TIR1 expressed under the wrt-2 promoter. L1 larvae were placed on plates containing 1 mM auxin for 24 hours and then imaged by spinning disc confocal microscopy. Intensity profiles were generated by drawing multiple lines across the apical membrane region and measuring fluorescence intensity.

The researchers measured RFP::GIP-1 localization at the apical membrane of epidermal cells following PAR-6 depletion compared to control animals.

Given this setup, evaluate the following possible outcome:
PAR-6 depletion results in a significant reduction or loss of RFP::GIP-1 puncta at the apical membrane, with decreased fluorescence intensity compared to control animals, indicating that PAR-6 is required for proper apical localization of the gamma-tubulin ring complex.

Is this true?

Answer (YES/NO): YES